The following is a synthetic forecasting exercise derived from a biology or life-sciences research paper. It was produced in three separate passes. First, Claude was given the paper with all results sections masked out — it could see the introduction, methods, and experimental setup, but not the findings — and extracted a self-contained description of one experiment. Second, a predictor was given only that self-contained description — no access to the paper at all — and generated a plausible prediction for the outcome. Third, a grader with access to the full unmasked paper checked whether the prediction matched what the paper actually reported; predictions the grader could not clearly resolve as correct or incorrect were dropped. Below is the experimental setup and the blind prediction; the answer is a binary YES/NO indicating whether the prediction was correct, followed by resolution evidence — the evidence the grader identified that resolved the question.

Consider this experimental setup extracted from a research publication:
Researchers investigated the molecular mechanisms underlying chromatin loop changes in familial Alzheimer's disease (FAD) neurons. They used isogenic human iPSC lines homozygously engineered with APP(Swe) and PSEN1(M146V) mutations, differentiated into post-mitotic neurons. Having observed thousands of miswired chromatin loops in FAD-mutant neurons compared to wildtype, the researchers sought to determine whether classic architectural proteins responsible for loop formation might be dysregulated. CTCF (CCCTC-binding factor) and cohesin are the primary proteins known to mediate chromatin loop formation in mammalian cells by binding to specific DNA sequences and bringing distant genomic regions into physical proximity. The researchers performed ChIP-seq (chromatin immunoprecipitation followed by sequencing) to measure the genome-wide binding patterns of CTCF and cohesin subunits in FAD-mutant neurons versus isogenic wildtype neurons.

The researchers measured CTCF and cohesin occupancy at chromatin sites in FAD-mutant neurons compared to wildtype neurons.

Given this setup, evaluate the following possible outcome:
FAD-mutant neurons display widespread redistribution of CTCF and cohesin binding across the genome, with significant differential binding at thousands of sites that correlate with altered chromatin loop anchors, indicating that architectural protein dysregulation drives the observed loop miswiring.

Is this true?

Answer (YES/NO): NO